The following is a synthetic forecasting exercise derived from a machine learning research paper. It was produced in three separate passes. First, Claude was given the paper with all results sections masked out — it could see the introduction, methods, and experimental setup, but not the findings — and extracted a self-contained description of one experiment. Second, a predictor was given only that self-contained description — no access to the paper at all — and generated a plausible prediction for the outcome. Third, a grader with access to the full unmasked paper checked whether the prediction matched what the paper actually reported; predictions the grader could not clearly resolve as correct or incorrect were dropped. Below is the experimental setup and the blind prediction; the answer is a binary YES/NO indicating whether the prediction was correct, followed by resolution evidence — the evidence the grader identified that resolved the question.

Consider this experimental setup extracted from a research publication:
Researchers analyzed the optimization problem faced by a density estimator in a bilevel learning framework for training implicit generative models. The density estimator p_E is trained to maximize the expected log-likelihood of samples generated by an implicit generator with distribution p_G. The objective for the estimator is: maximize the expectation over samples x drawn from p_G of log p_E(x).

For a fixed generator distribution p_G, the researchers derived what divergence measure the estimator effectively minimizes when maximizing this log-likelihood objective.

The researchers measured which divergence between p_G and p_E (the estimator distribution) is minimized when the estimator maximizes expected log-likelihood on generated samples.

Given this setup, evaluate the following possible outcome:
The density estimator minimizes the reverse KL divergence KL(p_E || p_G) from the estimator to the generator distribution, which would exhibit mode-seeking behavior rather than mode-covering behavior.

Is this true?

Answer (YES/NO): NO